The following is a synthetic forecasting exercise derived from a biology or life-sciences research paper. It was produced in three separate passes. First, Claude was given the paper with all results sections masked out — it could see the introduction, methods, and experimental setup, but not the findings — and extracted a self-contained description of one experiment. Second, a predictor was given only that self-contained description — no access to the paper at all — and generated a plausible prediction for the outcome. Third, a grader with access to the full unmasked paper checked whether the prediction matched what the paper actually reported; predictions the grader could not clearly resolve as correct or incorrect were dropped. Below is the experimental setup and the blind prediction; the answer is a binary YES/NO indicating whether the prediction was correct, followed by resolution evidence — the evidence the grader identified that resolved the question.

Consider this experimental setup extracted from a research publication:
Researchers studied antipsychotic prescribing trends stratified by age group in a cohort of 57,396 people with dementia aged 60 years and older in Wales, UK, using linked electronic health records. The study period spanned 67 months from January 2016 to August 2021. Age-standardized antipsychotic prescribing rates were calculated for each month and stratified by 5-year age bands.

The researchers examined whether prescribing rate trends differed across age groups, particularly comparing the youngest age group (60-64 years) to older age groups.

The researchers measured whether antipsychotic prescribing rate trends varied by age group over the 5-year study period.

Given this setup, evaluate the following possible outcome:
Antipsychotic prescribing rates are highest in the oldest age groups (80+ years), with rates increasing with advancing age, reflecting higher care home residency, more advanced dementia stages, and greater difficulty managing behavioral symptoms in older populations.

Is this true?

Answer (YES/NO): NO